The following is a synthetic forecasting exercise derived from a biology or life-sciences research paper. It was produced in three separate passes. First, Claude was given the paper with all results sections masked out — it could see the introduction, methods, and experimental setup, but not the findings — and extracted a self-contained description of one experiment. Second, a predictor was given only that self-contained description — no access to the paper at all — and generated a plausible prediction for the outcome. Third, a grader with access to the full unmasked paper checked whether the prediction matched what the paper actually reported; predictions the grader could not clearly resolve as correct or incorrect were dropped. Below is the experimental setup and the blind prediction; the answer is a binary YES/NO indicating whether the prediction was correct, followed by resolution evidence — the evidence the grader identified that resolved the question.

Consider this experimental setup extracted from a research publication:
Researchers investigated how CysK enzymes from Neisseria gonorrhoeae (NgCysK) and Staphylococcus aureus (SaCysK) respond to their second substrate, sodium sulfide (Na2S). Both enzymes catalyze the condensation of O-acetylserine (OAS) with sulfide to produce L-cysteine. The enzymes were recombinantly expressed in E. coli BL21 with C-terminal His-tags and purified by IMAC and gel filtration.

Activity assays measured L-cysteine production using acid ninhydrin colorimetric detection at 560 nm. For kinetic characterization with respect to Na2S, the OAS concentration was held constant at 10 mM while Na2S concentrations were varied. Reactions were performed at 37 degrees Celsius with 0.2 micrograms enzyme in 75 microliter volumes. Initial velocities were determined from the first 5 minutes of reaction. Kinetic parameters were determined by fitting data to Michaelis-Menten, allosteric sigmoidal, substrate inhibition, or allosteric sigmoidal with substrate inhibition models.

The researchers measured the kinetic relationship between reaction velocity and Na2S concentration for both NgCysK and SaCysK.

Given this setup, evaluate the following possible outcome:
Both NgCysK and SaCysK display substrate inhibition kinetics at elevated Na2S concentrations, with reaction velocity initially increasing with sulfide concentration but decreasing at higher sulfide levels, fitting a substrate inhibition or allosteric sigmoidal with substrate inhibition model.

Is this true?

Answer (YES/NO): NO